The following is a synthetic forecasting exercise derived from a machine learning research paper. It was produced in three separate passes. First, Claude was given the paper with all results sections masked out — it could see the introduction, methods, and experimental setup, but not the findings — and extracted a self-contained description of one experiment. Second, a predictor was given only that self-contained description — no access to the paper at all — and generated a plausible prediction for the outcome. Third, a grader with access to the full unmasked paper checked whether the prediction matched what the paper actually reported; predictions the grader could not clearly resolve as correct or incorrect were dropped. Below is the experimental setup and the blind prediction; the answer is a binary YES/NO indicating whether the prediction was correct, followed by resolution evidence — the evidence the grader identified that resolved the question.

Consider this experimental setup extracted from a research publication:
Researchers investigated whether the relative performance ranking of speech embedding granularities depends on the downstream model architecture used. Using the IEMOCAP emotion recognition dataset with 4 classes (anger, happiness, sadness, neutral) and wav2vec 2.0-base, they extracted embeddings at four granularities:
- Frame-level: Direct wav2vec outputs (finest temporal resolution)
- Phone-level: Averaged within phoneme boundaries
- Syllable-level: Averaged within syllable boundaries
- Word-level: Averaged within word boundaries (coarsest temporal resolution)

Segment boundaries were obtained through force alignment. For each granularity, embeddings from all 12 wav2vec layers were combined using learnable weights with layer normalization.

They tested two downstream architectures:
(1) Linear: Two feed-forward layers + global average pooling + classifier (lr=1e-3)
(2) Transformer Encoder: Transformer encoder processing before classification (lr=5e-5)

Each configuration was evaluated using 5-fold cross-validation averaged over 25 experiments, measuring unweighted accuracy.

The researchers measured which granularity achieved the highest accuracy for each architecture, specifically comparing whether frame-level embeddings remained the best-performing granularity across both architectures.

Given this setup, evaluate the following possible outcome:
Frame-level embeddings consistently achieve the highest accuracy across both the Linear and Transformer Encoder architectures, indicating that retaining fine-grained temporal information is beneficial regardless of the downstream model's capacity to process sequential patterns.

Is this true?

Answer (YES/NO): NO